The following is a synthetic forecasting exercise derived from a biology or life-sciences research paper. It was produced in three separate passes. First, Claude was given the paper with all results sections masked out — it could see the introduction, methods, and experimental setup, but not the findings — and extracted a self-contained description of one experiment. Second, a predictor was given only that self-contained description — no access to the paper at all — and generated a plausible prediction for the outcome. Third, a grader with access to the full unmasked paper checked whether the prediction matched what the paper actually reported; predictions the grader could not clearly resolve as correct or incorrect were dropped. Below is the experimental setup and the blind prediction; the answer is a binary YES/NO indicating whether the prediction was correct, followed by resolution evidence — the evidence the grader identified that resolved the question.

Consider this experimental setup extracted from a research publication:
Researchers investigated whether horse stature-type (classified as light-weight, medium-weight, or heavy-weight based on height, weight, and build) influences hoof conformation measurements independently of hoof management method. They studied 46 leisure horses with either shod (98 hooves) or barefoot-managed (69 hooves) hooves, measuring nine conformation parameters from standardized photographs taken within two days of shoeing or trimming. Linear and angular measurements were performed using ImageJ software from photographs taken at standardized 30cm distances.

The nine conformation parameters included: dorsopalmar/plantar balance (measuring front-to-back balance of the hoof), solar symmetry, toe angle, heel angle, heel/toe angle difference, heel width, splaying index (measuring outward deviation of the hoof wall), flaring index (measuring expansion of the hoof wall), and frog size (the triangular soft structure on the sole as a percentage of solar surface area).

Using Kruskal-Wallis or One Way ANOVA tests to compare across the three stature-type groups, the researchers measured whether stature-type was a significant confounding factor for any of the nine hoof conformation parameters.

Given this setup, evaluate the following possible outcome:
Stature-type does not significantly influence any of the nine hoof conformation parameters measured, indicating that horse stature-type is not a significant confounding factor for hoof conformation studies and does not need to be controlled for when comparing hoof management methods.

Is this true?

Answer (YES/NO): NO